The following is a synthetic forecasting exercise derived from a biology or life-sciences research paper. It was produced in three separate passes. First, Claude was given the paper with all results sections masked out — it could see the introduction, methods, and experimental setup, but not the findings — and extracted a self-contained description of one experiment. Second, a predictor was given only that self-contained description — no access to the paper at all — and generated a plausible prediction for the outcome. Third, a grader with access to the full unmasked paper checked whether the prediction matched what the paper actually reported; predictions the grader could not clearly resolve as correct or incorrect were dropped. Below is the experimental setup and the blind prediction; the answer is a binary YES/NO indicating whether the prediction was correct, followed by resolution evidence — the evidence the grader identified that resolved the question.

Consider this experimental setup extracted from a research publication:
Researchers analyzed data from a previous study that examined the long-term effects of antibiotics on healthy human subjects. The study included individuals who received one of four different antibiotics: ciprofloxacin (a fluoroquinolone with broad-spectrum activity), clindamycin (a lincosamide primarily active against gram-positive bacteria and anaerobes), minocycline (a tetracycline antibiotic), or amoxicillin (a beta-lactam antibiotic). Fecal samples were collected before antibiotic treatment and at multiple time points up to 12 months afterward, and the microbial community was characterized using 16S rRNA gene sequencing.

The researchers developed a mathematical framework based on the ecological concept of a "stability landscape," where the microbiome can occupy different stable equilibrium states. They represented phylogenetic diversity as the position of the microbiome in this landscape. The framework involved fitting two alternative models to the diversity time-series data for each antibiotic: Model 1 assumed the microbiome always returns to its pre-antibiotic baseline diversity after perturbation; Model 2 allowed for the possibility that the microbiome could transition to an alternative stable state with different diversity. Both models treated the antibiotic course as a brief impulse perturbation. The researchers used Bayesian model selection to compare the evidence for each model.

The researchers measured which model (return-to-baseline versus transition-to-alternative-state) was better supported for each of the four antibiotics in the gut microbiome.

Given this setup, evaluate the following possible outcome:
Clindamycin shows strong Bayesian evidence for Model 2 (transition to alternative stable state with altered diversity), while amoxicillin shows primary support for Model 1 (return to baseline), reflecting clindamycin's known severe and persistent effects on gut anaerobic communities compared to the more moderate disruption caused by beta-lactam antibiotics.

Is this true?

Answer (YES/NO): YES